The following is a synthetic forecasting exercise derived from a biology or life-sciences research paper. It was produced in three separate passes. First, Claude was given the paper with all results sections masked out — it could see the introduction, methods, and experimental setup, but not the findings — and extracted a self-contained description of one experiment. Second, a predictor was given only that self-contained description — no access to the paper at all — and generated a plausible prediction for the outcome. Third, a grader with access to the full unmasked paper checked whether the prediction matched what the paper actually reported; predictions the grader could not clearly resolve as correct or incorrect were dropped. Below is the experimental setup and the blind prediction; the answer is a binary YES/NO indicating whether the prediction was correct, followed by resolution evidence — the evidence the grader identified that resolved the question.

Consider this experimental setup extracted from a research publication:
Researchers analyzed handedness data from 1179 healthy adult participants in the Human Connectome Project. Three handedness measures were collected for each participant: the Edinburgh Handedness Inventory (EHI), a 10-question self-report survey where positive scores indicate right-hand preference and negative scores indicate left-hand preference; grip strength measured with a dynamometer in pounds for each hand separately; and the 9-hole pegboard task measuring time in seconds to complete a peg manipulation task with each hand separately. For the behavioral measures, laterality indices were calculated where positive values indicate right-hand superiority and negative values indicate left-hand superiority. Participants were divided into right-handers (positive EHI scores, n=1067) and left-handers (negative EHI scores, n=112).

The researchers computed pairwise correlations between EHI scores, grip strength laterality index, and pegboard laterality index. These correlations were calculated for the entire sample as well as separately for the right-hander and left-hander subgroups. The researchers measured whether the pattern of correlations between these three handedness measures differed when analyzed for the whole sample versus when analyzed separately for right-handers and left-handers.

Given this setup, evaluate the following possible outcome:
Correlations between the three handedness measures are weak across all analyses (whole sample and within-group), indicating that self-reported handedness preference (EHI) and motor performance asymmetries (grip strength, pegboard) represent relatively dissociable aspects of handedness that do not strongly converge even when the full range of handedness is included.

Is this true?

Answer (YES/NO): YES